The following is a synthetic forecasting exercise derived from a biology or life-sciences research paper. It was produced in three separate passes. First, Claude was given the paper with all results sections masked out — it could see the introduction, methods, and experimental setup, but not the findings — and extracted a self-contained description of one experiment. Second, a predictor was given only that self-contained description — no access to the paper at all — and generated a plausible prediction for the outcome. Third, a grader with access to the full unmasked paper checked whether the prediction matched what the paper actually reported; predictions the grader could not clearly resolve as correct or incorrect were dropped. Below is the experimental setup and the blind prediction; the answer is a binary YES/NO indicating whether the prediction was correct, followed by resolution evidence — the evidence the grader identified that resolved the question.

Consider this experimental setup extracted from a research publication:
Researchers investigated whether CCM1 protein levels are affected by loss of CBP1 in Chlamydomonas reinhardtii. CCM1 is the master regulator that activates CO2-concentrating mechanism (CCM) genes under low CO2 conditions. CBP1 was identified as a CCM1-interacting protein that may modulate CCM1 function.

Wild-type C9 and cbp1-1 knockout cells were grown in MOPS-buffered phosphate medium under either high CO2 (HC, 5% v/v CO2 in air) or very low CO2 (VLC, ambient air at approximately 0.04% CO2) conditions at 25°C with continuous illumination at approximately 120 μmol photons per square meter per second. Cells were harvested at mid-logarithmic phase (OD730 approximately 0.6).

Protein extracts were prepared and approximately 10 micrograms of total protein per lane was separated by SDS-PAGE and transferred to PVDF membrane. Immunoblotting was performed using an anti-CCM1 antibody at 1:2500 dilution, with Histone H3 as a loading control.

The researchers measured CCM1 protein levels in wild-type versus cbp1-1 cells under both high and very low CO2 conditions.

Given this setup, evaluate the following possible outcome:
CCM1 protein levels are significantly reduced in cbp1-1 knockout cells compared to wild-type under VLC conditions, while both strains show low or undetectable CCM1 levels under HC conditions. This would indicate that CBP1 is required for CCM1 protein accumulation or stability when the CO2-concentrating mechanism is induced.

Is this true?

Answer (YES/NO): NO